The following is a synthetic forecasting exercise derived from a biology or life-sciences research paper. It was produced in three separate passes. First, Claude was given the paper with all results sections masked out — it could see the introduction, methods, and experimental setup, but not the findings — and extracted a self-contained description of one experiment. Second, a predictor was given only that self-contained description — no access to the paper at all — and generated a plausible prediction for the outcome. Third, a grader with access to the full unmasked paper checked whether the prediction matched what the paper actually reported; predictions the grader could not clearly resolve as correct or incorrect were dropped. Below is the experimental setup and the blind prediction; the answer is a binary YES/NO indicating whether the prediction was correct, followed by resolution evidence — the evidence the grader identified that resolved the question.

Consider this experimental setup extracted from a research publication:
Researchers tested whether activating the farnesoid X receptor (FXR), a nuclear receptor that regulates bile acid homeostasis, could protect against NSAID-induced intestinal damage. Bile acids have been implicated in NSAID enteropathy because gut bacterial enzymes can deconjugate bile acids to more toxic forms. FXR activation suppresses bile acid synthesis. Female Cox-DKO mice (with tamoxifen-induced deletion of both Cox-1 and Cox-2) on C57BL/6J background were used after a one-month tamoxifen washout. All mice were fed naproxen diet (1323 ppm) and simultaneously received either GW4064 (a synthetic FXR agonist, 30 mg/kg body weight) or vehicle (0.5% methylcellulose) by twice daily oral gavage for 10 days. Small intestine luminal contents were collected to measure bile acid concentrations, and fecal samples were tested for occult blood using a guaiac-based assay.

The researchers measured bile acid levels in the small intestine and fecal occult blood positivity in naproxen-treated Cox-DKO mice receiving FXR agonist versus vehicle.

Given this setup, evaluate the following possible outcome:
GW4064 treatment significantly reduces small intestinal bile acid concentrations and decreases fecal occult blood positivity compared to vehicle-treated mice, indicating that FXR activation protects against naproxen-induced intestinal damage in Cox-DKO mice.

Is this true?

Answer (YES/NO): YES